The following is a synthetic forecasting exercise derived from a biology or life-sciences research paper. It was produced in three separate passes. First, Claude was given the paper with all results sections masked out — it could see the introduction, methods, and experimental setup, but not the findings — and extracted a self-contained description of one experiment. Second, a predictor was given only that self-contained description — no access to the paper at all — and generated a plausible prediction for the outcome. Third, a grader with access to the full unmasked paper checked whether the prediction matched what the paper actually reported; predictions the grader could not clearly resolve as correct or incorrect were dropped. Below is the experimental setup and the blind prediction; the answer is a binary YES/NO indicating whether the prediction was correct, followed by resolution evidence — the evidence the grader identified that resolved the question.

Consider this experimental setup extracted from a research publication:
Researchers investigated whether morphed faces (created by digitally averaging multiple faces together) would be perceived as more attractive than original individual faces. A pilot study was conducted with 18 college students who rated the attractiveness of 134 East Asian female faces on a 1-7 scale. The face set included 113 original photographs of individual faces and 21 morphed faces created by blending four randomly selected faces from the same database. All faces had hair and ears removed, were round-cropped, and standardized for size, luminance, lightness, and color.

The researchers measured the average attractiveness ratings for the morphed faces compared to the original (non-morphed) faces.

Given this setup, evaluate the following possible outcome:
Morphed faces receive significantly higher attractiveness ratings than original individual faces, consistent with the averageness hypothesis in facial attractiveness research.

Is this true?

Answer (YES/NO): YES